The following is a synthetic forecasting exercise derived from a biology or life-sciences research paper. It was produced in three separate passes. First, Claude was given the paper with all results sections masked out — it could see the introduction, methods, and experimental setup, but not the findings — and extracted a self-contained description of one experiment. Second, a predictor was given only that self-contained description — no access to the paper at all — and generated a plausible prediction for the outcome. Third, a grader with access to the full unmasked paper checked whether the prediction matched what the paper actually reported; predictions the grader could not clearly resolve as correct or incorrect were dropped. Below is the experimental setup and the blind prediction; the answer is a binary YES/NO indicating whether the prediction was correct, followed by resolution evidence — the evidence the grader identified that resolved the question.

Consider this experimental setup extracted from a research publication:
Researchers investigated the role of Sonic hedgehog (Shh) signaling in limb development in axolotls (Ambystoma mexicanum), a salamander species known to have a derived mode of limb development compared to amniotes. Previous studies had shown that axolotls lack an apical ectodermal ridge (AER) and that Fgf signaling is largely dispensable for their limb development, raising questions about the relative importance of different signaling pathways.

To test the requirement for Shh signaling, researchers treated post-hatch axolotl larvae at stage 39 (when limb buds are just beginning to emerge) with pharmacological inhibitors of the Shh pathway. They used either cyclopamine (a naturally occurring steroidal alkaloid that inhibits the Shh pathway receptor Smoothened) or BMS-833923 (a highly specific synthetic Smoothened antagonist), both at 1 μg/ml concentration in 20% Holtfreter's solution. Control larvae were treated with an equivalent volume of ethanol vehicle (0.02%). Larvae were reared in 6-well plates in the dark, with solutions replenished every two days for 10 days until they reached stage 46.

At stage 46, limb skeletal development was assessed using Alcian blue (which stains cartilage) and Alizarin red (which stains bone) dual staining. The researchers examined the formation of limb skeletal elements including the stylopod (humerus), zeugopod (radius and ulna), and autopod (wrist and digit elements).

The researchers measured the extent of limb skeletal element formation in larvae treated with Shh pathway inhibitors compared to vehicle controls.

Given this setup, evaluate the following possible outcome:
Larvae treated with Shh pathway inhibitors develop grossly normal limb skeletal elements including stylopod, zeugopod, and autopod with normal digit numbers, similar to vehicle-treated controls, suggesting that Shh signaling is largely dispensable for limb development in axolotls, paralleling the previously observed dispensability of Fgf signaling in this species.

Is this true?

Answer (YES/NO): NO